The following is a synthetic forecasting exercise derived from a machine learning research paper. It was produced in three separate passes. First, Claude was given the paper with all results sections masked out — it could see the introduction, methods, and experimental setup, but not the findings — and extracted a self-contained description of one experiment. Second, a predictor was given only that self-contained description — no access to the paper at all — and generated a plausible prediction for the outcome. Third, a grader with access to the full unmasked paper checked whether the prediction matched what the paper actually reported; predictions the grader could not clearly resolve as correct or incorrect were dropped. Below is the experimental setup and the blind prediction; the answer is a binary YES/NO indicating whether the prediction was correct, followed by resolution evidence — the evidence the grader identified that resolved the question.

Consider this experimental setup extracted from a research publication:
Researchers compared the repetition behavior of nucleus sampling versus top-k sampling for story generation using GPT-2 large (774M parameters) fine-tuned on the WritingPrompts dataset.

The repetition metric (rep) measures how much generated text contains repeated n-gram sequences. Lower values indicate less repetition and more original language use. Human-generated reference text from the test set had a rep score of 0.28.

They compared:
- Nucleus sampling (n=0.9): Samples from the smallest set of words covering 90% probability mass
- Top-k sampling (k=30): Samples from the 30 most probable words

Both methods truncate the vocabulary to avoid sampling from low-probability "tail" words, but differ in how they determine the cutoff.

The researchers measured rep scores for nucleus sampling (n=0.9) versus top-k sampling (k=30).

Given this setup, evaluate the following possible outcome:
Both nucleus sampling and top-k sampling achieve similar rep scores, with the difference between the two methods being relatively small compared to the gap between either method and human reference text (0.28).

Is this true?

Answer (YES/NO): YES